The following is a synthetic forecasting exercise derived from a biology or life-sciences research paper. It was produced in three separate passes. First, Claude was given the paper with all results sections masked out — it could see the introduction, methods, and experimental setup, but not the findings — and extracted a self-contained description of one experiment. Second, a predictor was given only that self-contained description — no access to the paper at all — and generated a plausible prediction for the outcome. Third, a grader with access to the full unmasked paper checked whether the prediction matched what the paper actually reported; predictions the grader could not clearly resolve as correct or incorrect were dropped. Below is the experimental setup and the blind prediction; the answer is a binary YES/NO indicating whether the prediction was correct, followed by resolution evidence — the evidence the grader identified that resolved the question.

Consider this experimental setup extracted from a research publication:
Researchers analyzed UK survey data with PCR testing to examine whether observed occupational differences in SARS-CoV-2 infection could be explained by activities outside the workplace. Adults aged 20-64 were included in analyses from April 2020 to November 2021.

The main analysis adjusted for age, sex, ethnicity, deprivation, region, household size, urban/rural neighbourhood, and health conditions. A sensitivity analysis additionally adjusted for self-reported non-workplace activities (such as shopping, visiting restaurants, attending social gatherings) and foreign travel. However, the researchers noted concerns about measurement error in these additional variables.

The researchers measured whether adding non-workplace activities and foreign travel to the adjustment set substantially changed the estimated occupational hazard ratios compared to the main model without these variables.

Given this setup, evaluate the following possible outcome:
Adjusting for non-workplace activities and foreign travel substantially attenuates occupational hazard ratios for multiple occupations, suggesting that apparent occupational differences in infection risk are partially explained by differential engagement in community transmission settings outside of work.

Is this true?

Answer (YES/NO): NO